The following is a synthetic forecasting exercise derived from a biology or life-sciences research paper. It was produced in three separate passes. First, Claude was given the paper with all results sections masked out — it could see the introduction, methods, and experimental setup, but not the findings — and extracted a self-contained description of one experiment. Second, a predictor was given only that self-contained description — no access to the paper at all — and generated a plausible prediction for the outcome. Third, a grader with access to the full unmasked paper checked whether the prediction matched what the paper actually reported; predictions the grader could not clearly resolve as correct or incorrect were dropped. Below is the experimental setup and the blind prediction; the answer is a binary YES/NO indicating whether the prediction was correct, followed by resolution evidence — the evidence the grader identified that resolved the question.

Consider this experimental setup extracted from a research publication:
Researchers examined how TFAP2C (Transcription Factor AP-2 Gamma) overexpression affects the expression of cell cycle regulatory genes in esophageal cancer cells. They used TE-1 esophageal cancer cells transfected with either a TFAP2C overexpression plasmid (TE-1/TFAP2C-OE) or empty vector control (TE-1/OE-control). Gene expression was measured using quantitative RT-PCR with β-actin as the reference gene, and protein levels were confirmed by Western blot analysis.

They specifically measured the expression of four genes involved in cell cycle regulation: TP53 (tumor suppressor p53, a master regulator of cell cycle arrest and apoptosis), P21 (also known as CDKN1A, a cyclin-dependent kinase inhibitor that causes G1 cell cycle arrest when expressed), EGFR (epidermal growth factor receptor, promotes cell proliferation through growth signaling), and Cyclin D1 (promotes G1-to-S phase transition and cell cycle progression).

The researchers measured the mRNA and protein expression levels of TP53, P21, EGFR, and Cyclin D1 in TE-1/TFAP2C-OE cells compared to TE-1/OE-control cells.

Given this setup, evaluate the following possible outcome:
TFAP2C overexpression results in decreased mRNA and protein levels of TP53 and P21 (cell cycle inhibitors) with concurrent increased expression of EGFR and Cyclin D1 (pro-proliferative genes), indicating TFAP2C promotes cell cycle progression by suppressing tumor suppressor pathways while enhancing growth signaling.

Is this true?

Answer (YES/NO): NO